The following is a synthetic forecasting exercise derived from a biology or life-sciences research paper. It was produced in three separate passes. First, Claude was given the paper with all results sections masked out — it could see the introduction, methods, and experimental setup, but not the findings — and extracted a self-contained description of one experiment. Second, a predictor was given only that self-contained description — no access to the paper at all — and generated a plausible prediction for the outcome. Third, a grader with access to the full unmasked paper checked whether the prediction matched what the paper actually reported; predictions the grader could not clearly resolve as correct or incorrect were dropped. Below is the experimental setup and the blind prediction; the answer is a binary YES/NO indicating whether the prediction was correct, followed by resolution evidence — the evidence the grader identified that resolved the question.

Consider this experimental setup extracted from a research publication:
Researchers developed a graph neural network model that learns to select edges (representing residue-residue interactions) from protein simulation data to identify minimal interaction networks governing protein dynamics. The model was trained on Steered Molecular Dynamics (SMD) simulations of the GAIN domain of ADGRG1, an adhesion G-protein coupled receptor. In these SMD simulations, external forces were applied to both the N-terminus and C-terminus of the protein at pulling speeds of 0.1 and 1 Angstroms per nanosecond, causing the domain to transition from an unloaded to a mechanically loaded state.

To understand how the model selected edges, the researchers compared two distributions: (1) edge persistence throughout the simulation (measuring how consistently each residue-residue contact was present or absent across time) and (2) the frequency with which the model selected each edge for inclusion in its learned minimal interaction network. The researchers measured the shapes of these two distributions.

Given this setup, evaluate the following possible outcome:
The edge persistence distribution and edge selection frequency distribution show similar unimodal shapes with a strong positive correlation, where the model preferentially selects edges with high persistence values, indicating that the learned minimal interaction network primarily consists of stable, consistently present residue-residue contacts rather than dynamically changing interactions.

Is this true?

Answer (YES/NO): NO